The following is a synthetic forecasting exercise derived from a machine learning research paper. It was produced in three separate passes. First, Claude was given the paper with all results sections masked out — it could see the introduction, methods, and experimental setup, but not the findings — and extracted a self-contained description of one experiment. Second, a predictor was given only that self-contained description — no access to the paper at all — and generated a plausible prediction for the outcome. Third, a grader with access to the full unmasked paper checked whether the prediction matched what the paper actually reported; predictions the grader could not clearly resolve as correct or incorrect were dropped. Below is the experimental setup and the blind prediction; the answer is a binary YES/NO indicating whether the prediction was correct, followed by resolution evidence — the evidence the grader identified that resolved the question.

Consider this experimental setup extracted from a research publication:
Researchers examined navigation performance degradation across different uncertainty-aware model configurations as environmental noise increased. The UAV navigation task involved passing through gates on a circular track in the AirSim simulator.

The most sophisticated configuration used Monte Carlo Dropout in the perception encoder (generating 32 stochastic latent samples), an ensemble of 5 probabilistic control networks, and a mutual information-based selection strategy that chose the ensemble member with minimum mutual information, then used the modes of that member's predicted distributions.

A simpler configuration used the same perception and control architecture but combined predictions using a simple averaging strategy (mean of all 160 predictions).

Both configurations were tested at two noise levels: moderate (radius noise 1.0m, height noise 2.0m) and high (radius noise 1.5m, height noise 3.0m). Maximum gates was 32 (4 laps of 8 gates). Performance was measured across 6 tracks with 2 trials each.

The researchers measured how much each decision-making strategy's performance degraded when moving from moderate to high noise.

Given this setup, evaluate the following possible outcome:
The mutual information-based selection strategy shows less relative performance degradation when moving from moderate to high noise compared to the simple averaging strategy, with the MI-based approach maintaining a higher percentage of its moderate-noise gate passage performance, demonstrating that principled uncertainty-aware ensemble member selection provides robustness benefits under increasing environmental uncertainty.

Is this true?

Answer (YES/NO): YES